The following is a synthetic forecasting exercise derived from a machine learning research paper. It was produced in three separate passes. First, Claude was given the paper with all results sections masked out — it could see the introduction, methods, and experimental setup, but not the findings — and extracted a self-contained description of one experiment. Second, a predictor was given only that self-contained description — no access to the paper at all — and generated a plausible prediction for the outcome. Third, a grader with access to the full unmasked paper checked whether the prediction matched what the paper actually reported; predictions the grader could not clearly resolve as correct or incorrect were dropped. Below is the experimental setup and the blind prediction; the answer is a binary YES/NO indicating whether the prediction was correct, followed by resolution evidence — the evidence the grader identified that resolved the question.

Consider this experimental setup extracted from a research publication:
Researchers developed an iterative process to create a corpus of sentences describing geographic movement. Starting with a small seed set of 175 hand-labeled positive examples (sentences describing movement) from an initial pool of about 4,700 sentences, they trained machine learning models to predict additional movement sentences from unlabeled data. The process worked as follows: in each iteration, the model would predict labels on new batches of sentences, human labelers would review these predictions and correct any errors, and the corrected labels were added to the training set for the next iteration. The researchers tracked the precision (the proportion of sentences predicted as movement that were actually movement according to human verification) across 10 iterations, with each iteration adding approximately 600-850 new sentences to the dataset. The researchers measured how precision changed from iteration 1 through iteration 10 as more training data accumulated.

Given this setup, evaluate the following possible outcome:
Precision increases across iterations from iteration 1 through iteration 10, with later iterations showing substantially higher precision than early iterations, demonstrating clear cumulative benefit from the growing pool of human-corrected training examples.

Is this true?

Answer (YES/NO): YES